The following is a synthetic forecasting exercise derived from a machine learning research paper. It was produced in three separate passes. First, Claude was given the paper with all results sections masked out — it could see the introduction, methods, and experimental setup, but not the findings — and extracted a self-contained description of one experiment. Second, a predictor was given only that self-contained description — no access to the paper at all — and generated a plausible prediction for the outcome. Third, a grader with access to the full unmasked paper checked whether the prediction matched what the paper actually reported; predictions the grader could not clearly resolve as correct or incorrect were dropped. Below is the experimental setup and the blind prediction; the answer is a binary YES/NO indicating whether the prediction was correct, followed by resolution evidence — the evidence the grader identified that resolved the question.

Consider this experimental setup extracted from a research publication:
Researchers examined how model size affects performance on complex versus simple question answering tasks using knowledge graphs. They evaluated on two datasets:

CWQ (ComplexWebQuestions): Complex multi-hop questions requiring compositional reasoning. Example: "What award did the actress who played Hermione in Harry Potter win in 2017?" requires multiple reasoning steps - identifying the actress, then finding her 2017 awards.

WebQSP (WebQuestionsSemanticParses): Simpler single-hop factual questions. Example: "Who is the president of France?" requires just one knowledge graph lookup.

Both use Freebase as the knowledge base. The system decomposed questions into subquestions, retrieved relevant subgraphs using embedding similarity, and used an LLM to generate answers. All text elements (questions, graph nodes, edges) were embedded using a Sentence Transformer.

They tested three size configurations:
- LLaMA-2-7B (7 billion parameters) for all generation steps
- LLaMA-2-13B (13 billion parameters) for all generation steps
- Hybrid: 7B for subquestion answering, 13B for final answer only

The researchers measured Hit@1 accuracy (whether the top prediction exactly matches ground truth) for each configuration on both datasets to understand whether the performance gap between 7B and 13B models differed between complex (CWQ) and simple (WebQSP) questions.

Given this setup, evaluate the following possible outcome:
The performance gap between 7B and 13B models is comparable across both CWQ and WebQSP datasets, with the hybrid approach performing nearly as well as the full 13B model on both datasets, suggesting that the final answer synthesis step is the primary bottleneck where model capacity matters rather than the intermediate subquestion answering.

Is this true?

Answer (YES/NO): NO